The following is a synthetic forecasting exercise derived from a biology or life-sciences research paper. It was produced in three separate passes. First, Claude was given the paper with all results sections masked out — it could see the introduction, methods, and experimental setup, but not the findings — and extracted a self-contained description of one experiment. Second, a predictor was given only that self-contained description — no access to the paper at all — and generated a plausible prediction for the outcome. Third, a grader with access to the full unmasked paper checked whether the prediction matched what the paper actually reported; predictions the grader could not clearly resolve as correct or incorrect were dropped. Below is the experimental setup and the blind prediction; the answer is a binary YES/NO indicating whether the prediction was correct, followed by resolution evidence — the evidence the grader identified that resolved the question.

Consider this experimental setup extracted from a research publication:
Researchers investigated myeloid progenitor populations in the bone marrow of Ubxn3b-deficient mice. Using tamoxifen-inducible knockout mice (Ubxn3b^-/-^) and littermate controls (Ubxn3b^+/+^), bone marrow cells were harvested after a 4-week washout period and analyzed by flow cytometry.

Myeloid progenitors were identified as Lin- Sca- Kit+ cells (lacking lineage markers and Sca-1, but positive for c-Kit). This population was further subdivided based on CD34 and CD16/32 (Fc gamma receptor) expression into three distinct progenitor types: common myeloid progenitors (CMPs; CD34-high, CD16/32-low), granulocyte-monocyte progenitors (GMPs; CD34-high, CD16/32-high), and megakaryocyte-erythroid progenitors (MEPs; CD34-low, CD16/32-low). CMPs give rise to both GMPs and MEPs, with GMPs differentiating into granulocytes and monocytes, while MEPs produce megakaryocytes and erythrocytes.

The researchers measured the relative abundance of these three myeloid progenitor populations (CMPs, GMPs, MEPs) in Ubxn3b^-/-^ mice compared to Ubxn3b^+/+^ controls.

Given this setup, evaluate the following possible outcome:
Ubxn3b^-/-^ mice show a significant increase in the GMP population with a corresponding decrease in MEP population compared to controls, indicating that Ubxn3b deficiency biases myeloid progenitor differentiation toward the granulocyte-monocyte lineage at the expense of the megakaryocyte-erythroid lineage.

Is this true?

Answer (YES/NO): NO